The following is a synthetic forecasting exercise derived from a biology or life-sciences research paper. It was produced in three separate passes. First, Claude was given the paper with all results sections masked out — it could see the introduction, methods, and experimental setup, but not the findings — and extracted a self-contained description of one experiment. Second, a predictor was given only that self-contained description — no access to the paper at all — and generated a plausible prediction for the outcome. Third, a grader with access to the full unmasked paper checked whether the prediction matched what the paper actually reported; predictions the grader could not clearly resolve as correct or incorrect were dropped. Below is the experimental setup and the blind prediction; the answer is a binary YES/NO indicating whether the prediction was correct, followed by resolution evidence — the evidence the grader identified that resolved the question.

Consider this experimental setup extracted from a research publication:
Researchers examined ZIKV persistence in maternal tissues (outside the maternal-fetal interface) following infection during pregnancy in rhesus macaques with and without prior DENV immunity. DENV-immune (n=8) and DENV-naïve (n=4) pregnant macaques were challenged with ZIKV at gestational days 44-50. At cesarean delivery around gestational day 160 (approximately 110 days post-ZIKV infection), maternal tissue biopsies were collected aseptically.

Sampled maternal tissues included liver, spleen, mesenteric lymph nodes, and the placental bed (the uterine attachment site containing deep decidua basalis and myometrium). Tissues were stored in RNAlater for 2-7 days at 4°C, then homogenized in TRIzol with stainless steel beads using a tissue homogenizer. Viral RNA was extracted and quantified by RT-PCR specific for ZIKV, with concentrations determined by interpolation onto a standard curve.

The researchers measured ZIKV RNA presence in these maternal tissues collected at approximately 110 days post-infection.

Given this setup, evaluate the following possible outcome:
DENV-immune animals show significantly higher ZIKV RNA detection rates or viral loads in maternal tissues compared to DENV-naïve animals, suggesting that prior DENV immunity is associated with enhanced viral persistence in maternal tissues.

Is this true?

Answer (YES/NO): NO